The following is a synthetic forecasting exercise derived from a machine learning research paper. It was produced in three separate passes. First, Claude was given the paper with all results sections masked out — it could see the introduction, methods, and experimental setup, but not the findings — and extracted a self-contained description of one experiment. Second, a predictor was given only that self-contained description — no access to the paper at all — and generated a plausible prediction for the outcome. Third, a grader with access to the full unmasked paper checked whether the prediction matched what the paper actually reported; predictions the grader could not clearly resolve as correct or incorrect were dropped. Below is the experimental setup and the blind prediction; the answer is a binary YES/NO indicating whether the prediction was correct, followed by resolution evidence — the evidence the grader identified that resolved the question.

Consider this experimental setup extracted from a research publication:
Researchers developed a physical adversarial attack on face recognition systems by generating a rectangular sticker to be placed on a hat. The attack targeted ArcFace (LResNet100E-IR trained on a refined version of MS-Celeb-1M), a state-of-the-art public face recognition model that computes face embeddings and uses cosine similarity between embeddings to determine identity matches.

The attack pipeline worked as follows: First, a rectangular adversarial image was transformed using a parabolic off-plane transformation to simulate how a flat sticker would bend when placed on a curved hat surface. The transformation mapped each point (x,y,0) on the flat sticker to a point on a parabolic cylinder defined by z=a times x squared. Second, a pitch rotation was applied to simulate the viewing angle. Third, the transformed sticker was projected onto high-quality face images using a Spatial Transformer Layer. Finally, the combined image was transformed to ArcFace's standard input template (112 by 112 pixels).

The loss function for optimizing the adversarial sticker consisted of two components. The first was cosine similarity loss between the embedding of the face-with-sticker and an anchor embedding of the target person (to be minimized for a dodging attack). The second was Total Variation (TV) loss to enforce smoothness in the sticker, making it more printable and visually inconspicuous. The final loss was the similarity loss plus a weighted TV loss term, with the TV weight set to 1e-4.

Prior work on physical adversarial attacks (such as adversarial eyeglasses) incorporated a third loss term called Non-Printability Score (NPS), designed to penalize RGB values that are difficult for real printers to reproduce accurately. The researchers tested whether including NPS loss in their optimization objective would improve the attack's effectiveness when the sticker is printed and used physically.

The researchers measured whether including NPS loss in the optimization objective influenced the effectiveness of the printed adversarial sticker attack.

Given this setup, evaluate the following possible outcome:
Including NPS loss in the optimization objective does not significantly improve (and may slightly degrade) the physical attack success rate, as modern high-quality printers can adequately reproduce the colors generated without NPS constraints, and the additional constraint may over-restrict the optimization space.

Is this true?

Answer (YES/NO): YES